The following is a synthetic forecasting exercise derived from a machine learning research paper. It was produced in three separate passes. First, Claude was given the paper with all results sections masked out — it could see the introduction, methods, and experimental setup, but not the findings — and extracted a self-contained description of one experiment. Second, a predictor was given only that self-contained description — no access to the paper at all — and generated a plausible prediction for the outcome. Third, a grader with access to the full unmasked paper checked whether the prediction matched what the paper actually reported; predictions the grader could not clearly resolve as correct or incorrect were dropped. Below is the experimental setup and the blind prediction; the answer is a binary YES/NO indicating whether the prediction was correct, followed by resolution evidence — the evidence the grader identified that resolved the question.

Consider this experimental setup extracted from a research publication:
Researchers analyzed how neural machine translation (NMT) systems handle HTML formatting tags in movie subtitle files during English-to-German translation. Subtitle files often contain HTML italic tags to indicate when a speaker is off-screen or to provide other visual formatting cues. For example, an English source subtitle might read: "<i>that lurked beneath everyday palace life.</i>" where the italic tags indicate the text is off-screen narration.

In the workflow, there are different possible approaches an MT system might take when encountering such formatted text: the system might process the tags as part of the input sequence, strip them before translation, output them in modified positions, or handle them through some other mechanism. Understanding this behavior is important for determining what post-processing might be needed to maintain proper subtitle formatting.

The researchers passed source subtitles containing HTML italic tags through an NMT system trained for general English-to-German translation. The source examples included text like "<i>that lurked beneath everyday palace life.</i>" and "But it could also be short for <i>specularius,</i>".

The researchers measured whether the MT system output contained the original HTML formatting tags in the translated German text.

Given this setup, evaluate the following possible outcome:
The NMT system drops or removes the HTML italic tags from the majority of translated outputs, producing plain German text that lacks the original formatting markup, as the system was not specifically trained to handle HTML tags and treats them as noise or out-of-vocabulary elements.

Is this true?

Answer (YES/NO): YES